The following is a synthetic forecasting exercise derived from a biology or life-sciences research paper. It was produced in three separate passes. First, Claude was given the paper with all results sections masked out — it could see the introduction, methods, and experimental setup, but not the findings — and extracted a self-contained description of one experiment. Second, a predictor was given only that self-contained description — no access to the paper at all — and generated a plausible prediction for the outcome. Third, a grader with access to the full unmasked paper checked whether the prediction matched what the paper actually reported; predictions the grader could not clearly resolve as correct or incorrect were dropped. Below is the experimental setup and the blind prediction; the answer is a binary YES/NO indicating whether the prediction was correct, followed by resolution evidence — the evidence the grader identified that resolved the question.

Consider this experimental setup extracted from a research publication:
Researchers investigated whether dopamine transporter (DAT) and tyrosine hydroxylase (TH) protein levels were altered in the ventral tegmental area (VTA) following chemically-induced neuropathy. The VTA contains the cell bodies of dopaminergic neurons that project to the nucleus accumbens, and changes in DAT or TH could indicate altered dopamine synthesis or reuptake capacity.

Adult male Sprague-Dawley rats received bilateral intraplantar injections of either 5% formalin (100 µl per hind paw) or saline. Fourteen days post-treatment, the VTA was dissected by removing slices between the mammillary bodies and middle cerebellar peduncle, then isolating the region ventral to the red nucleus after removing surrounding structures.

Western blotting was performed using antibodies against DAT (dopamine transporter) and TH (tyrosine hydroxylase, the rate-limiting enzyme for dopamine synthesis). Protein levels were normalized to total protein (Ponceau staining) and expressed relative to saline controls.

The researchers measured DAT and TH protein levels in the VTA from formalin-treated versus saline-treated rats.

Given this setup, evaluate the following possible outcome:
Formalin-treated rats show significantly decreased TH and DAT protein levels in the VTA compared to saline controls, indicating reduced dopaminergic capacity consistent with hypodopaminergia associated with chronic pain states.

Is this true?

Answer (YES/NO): NO